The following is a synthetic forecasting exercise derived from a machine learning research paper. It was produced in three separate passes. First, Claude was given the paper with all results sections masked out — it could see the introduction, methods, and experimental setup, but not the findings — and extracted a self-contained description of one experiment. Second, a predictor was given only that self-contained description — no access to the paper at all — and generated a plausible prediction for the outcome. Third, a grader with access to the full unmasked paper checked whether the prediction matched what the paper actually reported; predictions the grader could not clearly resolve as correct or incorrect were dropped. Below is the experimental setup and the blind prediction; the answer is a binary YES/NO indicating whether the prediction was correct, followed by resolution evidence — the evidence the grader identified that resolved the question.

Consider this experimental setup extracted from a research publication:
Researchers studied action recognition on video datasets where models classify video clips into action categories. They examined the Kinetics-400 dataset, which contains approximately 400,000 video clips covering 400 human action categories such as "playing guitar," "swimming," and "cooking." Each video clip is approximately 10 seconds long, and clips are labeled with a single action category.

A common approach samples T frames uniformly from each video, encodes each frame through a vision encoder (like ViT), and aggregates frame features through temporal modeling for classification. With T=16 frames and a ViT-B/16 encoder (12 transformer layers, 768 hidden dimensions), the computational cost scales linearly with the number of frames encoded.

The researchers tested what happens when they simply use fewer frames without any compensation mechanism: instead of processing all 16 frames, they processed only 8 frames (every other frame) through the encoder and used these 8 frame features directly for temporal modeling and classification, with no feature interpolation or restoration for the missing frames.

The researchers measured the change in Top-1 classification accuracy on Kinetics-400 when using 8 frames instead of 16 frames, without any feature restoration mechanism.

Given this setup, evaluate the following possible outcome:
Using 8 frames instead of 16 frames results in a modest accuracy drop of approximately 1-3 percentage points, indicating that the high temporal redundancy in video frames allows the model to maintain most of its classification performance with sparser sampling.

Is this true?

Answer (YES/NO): NO